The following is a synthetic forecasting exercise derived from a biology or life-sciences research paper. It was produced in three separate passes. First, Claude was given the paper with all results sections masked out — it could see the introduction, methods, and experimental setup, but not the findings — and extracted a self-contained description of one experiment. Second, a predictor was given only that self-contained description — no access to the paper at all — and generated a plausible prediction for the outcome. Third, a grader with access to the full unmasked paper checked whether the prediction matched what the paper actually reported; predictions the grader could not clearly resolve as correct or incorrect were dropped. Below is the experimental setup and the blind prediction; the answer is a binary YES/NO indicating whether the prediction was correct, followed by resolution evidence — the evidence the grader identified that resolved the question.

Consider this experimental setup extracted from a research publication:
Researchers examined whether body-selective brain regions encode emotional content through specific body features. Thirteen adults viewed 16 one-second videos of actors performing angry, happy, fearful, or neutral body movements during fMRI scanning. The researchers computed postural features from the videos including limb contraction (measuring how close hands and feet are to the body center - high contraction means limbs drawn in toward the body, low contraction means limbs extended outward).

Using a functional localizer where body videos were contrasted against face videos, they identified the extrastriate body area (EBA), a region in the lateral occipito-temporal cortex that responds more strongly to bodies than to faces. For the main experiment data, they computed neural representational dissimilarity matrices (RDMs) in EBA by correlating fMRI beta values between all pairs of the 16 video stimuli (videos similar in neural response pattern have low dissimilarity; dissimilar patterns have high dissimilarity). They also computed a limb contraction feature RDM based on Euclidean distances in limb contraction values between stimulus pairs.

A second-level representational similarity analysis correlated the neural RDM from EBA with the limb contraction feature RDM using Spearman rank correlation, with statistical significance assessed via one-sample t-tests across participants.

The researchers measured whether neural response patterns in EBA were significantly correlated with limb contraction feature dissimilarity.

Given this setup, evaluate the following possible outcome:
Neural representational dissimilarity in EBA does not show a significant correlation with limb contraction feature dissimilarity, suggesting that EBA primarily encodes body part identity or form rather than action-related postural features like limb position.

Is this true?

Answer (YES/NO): YES